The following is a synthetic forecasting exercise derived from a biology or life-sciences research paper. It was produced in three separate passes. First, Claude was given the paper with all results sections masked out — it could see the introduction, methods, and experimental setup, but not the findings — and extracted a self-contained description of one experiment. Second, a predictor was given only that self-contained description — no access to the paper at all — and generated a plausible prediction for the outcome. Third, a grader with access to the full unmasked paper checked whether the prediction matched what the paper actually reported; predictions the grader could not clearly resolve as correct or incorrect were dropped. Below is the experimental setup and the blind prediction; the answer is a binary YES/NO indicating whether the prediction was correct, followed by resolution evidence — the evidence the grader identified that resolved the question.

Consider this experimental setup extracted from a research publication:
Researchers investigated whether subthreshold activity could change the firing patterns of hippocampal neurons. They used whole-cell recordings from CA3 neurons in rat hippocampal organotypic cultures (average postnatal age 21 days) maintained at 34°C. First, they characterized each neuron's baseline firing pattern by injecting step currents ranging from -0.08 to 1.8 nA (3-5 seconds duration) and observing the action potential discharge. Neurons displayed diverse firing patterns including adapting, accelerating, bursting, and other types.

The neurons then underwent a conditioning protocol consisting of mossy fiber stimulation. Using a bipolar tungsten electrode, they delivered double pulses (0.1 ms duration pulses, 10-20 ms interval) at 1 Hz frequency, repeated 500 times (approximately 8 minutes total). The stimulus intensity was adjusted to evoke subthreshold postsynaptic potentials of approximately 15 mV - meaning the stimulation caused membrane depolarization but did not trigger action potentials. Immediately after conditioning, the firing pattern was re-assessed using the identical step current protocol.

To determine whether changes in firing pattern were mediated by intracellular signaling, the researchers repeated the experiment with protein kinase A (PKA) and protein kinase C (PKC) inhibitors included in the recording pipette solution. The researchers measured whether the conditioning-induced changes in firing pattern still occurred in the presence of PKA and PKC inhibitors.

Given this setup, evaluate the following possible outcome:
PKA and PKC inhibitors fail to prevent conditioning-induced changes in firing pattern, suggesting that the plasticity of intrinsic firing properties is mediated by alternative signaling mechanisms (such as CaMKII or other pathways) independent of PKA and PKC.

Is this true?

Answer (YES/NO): NO